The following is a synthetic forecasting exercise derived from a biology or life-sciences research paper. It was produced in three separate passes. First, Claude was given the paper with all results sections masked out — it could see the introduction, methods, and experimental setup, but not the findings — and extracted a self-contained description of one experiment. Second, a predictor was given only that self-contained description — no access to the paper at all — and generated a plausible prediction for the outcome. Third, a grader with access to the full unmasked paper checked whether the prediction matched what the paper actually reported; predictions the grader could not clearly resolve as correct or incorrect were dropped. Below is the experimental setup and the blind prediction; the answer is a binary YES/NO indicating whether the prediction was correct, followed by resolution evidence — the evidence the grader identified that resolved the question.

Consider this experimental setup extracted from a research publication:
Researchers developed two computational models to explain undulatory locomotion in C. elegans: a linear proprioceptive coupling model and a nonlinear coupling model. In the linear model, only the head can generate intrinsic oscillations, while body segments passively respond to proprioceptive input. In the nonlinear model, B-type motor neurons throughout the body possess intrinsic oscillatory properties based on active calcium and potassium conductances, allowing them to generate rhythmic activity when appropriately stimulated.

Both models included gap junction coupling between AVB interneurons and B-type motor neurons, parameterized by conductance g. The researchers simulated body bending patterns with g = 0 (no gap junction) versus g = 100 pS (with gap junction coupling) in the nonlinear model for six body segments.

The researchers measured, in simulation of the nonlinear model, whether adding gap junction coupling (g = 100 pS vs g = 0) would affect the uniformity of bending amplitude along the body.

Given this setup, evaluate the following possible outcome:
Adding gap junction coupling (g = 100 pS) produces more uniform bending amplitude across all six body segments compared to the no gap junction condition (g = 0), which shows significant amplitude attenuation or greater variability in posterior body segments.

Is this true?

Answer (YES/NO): YES